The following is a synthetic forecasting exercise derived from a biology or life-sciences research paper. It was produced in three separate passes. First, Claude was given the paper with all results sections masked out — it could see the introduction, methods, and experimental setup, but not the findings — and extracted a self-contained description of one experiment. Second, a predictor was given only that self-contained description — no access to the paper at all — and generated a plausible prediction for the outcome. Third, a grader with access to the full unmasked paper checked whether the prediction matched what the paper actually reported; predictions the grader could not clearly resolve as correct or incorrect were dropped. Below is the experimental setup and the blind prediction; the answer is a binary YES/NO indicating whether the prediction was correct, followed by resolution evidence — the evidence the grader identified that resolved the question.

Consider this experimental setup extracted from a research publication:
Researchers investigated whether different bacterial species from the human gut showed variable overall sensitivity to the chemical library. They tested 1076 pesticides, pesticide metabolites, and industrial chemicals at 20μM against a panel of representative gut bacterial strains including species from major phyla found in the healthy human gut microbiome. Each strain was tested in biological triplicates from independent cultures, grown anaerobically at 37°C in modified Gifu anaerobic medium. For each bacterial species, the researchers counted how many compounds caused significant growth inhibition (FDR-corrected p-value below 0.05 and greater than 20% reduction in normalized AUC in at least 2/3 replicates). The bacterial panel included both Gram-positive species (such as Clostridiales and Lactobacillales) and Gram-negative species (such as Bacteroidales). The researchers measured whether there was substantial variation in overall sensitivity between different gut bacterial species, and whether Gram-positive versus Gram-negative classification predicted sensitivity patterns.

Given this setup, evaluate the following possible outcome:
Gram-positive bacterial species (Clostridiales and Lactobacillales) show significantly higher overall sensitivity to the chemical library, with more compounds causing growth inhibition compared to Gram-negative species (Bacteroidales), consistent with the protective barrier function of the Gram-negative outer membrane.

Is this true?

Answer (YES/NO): NO